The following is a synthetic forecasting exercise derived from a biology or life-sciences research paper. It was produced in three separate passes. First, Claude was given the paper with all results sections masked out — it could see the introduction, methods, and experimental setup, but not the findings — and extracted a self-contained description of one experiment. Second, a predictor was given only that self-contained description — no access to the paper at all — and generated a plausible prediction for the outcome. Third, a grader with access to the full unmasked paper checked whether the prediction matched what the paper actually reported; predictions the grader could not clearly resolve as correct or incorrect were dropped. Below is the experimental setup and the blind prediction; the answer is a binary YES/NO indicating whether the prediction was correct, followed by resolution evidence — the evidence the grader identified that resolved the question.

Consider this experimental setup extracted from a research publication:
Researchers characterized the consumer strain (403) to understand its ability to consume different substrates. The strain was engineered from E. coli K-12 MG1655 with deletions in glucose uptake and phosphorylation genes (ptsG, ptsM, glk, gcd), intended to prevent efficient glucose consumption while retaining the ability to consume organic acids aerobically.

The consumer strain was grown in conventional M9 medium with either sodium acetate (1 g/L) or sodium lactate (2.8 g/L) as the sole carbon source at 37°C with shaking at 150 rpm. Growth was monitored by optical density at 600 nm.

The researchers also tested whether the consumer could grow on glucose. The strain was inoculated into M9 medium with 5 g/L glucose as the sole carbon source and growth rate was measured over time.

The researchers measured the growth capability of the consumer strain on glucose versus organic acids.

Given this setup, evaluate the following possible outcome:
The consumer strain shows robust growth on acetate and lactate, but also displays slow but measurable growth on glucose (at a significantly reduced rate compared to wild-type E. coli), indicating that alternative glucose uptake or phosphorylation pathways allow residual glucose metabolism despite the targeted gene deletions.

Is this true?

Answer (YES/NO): YES